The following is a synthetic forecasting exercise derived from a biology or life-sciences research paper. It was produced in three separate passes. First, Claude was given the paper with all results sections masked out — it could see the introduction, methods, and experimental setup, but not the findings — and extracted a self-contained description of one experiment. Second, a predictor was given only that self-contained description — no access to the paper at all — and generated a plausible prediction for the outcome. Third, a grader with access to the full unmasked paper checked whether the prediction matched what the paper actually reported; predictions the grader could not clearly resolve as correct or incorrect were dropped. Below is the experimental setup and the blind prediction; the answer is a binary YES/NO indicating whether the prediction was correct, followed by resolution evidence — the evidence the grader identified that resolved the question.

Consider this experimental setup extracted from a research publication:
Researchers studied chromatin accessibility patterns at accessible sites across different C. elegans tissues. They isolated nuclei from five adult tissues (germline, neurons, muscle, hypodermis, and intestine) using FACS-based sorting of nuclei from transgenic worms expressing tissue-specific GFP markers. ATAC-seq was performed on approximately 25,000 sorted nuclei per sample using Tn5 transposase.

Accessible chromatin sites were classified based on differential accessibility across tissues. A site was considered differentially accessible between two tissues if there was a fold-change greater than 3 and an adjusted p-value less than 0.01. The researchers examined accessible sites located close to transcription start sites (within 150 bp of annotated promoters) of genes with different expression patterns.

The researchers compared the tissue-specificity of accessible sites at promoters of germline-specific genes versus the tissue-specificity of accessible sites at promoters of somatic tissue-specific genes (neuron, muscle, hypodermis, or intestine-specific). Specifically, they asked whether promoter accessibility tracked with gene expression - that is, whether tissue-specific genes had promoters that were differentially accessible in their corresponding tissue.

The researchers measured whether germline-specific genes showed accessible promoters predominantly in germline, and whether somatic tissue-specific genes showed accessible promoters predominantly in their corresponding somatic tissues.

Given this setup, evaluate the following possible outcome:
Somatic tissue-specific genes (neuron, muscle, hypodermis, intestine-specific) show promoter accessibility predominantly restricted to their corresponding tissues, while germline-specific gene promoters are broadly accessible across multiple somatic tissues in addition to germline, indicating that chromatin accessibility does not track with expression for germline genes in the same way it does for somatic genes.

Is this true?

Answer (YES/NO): NO